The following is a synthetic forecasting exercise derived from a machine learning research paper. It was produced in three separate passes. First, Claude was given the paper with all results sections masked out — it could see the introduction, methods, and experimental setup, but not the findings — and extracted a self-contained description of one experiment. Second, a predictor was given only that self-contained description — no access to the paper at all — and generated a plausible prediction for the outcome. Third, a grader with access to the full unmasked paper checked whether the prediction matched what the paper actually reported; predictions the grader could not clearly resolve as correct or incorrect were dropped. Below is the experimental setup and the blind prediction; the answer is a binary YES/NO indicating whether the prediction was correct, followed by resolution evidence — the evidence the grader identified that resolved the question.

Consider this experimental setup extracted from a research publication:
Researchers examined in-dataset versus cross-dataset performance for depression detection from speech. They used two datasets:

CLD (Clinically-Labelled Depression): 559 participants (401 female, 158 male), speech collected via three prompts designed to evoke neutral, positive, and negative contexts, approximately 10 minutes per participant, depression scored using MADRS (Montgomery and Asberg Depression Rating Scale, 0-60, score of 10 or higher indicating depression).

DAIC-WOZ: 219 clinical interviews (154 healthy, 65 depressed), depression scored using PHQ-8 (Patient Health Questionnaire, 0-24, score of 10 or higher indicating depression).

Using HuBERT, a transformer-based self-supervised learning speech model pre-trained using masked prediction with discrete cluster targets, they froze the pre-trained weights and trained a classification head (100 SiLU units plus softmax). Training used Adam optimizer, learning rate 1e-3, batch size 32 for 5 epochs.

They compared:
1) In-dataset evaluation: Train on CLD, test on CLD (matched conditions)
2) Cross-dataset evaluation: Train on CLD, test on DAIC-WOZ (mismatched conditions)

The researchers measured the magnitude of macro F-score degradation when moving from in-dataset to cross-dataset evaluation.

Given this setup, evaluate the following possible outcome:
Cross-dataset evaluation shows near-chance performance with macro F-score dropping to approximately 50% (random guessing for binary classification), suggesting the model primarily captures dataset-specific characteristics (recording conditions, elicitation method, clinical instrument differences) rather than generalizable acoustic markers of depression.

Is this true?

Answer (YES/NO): NO